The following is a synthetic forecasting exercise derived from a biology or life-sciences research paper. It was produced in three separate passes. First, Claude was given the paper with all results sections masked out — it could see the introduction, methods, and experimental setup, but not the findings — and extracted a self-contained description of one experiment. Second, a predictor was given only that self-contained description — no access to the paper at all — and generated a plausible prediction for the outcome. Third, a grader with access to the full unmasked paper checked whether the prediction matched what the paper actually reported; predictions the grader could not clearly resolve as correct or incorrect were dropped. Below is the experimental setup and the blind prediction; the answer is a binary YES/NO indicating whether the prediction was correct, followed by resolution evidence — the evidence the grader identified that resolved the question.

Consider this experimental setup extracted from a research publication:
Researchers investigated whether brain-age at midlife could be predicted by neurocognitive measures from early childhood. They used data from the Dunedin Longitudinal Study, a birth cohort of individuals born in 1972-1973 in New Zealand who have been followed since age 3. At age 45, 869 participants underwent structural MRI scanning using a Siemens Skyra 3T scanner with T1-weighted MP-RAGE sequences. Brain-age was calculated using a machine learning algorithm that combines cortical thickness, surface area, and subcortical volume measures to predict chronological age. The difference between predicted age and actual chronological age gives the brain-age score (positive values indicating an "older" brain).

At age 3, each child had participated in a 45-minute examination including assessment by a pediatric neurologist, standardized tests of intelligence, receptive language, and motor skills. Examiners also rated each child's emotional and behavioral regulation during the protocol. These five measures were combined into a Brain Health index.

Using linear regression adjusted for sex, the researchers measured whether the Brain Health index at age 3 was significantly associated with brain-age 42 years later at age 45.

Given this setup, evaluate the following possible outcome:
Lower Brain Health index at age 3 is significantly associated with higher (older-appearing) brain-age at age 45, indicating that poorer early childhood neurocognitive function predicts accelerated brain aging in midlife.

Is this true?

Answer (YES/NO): YES